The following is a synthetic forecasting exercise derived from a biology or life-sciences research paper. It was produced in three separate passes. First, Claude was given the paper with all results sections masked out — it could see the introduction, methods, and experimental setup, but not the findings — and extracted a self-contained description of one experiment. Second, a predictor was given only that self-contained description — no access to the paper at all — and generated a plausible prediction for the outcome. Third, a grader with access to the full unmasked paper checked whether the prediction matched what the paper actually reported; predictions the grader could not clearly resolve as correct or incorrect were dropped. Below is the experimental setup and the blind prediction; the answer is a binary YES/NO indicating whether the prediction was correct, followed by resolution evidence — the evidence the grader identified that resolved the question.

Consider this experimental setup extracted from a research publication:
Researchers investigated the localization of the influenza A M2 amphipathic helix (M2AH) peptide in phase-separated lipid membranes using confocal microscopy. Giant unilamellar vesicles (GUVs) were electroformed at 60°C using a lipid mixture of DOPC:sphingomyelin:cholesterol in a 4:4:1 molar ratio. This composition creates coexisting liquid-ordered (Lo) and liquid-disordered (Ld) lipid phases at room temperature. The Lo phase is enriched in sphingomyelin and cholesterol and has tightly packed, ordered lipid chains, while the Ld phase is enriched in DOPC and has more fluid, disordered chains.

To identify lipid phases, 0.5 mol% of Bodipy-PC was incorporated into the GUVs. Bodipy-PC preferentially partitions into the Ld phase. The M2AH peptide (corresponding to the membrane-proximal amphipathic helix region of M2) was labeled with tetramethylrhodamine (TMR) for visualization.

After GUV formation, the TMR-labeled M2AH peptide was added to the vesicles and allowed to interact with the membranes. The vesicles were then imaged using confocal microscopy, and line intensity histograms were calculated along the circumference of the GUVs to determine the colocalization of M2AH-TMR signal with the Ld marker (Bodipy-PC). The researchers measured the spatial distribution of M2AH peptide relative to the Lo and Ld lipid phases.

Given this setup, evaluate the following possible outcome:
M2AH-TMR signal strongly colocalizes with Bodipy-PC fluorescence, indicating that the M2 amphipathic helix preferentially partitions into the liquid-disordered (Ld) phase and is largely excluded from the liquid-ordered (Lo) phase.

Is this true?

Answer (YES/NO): YES